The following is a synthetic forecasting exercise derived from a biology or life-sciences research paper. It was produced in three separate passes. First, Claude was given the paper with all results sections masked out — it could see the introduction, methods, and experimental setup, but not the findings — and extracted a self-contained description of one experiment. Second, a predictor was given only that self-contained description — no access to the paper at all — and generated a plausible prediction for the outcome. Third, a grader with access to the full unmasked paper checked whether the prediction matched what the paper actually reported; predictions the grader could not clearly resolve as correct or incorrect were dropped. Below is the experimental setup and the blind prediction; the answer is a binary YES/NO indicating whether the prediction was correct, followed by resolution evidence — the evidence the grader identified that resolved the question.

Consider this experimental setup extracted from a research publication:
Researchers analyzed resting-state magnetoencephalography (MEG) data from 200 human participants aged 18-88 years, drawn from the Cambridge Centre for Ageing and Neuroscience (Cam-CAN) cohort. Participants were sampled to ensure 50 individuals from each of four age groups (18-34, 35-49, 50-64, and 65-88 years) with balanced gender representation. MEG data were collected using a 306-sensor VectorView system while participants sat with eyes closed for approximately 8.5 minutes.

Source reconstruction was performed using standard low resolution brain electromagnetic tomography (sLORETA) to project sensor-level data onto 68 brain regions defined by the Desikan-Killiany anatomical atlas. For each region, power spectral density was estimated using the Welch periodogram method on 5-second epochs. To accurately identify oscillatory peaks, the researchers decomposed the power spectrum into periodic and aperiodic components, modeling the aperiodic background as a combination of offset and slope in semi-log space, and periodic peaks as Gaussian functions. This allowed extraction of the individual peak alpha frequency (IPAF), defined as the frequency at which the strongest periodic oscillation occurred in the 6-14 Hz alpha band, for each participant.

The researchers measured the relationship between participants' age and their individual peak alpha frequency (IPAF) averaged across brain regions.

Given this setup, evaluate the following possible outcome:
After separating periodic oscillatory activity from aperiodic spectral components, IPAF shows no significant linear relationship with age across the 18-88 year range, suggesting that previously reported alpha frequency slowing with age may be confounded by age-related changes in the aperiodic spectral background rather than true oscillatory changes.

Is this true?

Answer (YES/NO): NO